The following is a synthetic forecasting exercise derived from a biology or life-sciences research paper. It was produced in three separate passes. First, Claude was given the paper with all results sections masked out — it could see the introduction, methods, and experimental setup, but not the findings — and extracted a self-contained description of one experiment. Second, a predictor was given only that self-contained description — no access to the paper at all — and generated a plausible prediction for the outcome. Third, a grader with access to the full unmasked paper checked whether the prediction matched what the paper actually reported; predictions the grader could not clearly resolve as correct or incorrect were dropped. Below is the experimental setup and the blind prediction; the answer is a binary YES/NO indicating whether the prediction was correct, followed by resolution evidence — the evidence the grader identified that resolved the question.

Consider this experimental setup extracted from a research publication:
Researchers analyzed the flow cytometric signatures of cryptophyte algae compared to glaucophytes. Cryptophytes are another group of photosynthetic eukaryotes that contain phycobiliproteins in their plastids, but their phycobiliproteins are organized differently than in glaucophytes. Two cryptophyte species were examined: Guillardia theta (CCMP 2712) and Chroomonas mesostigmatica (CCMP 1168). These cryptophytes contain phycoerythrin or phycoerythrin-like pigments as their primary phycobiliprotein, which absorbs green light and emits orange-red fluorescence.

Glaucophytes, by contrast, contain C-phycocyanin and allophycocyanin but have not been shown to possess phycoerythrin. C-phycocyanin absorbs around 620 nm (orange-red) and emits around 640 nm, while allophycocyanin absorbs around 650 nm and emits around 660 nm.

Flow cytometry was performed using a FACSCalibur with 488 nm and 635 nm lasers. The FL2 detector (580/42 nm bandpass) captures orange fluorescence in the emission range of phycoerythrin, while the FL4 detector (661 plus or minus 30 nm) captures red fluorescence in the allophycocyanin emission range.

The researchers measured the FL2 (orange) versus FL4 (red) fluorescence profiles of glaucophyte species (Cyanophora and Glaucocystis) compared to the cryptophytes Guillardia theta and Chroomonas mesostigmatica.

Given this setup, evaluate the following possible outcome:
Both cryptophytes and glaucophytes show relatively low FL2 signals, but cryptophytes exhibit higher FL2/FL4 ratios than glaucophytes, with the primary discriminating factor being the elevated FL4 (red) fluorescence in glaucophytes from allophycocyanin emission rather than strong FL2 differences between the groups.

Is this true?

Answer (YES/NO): NO